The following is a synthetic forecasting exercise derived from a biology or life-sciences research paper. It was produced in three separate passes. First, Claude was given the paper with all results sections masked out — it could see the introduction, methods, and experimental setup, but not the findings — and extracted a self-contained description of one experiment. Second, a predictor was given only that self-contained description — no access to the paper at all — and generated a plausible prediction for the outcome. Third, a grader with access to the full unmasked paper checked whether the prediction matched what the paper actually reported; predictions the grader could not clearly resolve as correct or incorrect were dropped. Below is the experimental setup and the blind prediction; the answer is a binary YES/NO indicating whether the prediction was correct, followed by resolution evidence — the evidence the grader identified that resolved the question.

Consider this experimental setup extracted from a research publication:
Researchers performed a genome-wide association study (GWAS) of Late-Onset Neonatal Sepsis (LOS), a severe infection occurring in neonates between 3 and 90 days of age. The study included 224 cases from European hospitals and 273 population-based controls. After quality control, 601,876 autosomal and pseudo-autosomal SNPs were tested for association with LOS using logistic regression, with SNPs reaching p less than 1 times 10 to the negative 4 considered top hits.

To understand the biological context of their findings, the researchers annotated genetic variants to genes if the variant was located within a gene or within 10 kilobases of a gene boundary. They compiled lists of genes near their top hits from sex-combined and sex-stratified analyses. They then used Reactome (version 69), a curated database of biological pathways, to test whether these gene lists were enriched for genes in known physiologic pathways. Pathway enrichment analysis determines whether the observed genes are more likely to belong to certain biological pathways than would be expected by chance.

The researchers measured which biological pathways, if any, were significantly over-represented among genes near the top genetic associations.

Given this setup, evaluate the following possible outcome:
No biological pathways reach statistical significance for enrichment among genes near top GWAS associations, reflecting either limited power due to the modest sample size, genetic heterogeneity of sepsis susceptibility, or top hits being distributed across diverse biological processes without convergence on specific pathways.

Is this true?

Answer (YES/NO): NO